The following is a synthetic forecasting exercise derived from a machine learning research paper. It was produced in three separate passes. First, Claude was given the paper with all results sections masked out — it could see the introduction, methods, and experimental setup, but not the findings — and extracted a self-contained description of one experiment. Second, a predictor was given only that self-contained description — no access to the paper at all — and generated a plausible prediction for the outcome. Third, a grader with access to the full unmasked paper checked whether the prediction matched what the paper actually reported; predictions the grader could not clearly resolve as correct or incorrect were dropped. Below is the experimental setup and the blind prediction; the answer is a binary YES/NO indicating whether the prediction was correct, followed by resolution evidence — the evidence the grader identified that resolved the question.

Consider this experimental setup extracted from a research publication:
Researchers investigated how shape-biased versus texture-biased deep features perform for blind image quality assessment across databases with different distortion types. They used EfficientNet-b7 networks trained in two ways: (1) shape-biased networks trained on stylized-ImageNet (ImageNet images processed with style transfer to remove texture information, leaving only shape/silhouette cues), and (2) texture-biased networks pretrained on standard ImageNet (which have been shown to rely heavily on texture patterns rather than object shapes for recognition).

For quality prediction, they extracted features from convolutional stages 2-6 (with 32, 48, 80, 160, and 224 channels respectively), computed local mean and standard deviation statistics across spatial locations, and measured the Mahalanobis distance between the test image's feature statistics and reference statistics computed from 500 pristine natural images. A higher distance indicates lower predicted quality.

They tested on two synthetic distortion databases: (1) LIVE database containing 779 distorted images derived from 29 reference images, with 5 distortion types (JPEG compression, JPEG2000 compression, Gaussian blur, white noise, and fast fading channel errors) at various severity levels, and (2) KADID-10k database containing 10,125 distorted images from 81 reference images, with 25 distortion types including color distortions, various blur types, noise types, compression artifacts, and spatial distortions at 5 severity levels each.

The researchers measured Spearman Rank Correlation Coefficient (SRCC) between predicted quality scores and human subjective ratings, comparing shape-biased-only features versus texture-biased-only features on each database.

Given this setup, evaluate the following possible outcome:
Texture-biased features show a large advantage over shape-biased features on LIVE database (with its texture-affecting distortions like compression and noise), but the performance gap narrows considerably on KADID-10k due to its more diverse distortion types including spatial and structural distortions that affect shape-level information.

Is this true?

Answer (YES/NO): NO